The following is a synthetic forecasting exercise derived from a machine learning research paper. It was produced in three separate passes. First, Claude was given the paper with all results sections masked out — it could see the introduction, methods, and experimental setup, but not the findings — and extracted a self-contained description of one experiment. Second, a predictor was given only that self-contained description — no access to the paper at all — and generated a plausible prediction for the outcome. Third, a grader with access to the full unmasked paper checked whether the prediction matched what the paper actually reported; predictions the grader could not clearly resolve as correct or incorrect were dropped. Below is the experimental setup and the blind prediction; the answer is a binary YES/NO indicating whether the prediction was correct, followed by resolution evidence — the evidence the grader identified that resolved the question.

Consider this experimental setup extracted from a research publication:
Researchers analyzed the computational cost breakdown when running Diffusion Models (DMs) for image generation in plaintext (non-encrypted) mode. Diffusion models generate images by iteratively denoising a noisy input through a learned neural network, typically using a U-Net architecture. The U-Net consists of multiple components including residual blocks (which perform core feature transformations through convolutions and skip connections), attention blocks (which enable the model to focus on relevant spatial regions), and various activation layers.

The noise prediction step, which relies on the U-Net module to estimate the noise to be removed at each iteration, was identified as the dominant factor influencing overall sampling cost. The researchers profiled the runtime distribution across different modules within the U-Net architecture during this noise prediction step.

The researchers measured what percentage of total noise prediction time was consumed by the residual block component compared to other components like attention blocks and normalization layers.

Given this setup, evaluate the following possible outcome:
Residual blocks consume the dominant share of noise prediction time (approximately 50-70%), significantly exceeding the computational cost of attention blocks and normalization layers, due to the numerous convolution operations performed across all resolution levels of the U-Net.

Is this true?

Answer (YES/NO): NO